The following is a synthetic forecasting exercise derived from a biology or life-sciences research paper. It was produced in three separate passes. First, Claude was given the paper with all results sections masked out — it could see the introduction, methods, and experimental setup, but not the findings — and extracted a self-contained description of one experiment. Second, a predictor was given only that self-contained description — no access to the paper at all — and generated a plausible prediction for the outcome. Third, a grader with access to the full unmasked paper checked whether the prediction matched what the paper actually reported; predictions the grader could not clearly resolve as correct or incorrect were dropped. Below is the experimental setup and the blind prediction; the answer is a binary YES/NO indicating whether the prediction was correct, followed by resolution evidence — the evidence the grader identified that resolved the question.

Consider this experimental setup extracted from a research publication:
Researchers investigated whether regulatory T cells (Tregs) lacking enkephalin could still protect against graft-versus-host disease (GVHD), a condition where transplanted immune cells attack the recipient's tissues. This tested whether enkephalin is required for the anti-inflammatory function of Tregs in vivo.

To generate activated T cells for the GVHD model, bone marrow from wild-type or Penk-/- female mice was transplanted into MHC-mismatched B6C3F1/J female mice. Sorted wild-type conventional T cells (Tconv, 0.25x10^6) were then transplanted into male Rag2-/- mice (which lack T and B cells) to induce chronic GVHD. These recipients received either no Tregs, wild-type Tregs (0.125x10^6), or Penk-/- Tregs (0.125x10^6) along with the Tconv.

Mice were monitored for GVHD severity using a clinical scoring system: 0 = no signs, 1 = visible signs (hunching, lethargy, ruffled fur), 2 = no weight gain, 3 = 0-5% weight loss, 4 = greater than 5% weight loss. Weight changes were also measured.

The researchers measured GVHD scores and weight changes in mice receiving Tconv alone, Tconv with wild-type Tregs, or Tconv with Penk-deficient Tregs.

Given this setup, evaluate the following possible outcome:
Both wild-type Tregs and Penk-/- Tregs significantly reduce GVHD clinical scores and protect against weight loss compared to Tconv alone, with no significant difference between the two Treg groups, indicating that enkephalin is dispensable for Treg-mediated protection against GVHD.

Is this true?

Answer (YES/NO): YES